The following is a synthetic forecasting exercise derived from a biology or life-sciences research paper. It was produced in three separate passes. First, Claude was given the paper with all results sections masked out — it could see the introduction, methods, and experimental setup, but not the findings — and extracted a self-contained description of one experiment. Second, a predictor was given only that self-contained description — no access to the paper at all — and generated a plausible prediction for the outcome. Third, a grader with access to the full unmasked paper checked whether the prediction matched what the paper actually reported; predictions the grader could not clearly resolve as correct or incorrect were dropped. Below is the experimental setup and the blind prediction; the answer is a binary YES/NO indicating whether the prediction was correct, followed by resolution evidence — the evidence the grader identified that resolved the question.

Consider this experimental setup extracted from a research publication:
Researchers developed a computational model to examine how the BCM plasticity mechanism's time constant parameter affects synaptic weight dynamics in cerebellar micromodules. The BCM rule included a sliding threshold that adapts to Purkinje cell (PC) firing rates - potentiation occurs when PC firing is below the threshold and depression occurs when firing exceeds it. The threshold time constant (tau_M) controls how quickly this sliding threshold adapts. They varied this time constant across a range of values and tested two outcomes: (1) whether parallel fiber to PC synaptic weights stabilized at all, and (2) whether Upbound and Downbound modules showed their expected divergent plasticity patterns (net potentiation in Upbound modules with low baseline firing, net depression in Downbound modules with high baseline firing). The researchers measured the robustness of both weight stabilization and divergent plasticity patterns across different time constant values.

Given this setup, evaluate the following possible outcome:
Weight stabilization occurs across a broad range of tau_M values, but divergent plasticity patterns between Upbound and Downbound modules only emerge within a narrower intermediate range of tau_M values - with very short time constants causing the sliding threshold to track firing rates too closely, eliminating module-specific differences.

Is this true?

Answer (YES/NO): NO